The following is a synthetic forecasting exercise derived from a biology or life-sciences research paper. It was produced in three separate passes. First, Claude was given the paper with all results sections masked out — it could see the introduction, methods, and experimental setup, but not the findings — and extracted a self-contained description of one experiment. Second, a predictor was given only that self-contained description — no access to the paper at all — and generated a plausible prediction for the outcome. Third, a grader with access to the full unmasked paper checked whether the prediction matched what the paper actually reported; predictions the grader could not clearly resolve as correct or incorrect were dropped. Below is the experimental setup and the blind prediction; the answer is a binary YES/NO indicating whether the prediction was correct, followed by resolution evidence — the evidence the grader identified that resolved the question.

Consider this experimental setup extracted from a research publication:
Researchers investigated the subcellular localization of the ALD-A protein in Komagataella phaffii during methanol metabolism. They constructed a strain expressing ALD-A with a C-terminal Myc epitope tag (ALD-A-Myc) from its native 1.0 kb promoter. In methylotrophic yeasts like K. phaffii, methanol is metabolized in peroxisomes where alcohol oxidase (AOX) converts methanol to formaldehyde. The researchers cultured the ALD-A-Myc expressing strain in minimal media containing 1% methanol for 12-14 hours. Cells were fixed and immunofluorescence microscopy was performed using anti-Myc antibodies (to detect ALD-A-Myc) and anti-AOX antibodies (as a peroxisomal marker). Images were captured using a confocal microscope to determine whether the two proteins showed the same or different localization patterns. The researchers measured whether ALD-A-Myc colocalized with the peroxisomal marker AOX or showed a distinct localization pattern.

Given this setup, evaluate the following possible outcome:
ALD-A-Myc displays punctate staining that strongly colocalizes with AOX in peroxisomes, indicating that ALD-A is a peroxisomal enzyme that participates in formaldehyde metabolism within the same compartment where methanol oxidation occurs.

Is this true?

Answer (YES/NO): NO